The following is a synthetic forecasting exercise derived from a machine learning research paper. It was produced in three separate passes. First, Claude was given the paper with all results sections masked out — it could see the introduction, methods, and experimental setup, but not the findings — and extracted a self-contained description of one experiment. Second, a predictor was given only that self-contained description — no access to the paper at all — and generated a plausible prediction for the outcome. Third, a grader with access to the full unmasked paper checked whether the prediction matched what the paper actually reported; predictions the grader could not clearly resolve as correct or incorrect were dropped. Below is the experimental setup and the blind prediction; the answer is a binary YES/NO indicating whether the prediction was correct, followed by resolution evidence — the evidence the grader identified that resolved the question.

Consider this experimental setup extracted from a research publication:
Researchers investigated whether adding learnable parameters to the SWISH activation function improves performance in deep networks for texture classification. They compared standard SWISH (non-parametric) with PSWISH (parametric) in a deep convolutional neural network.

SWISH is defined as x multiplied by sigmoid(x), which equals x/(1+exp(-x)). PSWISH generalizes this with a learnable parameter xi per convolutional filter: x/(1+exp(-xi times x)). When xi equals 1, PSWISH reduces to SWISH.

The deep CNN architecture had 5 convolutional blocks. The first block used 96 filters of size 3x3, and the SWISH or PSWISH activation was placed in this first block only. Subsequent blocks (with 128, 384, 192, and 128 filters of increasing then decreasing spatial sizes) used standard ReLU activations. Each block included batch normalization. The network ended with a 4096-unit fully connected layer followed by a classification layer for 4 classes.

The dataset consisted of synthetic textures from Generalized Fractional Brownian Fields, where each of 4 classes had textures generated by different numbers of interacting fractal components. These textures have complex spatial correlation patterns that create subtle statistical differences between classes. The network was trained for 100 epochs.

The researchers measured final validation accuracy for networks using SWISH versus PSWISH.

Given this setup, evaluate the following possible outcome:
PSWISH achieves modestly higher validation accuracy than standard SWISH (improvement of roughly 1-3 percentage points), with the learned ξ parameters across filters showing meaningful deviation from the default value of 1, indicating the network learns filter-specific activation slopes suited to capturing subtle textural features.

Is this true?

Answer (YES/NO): NO